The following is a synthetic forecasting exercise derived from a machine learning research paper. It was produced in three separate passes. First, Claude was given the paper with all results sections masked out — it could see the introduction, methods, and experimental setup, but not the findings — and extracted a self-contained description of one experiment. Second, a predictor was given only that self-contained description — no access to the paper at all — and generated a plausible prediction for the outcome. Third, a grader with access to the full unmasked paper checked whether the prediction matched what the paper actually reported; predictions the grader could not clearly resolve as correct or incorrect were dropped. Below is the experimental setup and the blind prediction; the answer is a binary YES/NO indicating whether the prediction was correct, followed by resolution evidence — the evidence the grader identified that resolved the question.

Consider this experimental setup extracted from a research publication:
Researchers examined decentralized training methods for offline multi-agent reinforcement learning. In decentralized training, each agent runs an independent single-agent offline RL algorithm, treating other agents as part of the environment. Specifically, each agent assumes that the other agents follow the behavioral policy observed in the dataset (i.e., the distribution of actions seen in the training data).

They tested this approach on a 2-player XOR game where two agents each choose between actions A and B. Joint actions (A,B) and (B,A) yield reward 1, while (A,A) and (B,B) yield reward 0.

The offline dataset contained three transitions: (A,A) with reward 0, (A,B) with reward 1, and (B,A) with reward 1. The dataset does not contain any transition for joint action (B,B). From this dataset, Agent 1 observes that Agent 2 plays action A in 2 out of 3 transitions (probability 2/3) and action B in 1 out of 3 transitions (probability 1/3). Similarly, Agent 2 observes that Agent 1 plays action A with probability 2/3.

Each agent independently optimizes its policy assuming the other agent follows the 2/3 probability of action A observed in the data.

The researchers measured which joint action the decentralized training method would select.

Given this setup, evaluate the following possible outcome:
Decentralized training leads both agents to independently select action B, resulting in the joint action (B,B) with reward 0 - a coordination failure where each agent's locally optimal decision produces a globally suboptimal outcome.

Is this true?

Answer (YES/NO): YES